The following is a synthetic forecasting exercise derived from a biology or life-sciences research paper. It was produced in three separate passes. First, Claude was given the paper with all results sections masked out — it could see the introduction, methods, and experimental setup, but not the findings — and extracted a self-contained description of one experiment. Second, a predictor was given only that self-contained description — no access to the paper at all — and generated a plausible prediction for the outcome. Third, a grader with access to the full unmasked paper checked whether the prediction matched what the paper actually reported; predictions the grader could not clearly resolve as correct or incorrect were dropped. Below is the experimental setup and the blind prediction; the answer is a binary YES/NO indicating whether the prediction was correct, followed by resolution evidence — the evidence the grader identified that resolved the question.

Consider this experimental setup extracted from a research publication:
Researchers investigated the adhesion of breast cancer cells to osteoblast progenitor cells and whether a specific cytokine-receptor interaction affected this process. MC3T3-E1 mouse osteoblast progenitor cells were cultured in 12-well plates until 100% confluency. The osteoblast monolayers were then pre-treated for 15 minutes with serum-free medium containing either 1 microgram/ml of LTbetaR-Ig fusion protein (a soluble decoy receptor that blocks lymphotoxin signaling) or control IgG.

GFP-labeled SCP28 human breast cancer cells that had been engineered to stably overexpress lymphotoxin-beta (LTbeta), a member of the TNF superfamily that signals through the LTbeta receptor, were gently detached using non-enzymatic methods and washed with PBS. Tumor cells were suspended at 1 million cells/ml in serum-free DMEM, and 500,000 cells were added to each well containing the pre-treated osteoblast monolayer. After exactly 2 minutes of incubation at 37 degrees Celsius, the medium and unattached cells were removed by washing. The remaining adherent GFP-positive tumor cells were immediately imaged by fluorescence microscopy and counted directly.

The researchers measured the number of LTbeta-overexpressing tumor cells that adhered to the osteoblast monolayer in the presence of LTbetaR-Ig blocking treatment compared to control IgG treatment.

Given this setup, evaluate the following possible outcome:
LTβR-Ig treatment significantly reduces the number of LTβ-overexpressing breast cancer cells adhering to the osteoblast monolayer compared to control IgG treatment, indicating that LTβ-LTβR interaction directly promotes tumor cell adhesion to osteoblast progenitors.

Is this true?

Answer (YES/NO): YES